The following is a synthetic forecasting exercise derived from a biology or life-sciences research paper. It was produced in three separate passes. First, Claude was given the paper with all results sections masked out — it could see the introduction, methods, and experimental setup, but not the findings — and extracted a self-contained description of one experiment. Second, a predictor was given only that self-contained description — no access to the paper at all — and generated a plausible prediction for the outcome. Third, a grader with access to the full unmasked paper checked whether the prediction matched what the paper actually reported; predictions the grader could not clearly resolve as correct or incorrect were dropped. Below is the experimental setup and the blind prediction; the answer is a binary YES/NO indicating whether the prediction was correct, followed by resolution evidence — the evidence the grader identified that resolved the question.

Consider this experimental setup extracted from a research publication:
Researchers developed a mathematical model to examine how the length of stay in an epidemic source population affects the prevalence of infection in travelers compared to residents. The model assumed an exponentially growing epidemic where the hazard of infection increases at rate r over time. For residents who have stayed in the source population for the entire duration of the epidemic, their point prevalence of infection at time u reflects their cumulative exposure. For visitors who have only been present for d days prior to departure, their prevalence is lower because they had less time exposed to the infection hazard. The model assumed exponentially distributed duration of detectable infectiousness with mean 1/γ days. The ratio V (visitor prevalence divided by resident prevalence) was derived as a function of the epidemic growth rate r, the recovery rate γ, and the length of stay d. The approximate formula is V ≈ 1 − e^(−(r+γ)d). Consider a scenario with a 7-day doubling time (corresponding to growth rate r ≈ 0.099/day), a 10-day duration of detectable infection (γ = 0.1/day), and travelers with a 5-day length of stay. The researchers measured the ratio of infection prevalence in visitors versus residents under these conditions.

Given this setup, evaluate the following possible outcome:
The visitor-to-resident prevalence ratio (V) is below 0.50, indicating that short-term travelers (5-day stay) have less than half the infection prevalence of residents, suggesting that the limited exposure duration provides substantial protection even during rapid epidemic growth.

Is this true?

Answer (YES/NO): NO